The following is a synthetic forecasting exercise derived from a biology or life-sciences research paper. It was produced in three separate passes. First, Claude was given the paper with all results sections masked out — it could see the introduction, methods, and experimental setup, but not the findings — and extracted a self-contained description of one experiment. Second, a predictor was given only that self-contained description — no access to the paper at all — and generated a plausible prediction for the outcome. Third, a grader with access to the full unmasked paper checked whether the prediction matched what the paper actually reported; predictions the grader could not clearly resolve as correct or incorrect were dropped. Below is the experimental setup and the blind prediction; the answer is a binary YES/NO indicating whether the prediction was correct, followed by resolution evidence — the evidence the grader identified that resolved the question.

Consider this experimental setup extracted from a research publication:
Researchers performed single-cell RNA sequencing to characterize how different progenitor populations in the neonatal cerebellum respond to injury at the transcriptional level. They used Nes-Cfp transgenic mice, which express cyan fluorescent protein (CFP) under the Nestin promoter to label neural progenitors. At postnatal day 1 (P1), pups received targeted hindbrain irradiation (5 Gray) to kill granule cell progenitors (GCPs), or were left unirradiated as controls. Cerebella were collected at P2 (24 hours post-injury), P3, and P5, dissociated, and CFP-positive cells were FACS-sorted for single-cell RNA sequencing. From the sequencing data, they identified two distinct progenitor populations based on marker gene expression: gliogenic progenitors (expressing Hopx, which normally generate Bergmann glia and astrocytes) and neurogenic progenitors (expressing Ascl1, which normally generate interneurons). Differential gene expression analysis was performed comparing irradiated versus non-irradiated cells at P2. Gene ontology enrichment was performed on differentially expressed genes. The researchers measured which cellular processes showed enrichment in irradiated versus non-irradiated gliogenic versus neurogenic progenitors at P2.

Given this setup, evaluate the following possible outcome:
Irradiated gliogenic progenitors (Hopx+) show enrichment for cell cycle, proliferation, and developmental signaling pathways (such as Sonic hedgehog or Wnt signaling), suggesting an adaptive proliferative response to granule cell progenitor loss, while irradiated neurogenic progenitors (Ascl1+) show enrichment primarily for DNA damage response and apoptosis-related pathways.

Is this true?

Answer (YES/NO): NO